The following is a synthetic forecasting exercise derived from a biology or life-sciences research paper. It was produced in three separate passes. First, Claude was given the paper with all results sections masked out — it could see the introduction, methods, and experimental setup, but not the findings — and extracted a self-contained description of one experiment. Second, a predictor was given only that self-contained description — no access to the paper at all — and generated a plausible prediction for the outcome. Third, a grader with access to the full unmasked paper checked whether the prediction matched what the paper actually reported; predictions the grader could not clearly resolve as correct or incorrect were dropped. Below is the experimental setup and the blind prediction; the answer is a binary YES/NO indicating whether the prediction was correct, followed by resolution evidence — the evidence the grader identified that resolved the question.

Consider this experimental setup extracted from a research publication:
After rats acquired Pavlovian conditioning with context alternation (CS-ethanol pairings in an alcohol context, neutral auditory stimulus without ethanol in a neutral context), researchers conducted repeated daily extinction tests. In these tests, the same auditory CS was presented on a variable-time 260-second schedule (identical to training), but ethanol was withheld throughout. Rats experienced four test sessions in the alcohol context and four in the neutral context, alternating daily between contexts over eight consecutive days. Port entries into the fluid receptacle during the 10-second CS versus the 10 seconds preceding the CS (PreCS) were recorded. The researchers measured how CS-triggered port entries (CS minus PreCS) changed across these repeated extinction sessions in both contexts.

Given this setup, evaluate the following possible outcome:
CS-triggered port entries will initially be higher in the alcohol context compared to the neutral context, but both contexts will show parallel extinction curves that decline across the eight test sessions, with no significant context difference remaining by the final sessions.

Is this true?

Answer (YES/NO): NO